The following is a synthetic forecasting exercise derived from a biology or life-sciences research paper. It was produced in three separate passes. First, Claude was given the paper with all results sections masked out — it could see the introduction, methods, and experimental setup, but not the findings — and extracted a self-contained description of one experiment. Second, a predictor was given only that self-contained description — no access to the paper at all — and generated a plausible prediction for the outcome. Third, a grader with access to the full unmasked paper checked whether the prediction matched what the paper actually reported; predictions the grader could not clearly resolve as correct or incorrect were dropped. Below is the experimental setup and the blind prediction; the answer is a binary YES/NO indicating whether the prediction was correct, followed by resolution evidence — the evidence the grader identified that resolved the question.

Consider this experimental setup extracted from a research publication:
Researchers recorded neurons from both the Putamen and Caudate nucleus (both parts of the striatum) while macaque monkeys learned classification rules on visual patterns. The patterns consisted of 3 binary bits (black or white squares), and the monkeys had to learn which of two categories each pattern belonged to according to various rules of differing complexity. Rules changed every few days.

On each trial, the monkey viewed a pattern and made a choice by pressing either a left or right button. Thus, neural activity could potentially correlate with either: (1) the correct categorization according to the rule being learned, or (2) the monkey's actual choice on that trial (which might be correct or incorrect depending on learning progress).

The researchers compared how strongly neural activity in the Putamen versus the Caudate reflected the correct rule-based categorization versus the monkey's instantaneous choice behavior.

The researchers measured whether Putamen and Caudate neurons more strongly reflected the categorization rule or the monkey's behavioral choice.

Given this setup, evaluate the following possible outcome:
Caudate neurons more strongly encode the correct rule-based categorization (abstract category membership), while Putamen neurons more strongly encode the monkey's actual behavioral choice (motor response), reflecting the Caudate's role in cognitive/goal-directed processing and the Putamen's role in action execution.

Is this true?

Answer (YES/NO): NO